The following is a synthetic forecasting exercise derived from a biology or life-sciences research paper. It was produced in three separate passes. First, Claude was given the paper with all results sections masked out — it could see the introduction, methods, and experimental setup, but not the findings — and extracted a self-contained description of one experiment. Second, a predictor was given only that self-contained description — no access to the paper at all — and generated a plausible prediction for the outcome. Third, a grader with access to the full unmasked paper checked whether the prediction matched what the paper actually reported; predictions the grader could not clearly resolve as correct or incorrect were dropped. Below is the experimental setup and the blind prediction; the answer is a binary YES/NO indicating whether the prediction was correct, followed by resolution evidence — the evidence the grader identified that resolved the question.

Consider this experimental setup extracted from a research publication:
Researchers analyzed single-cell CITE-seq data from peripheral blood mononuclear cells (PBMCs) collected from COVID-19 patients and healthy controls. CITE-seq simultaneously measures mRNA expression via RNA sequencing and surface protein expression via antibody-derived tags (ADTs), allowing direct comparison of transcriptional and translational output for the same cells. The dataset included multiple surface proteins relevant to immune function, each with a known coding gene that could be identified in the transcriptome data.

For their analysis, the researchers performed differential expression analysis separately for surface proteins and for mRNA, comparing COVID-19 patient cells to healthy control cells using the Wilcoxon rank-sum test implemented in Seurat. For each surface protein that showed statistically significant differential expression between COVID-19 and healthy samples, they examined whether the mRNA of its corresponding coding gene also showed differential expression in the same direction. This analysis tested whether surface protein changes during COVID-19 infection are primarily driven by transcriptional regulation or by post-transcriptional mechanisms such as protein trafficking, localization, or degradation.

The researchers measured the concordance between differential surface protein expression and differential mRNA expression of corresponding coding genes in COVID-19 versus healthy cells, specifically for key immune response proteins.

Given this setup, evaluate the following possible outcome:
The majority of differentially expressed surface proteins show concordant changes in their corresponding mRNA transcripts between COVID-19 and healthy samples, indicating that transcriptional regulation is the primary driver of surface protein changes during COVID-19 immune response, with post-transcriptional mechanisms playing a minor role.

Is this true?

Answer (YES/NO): NO